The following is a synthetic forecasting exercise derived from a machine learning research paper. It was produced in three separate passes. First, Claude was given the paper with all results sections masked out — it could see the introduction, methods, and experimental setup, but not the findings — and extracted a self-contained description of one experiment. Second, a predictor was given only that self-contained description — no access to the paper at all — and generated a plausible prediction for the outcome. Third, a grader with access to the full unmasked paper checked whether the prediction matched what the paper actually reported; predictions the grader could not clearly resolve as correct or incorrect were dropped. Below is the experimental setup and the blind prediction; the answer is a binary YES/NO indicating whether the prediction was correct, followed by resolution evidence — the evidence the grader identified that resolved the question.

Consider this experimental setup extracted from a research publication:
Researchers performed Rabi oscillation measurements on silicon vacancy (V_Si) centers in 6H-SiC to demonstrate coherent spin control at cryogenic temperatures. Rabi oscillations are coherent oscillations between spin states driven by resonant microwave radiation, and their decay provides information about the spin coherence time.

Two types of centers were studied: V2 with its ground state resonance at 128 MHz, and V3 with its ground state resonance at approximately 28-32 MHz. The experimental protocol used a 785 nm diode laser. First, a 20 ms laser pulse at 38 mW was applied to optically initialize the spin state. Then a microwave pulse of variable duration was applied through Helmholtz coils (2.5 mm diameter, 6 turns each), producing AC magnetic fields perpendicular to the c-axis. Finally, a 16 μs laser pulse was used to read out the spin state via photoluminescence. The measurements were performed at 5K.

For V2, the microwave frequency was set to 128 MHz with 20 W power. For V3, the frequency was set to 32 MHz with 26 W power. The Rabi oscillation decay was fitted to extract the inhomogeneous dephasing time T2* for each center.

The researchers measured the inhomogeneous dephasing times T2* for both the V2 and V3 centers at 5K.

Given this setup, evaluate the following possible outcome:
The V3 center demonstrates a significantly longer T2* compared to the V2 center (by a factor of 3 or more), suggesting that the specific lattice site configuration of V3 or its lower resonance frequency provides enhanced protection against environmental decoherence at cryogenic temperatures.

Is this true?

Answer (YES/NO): NO